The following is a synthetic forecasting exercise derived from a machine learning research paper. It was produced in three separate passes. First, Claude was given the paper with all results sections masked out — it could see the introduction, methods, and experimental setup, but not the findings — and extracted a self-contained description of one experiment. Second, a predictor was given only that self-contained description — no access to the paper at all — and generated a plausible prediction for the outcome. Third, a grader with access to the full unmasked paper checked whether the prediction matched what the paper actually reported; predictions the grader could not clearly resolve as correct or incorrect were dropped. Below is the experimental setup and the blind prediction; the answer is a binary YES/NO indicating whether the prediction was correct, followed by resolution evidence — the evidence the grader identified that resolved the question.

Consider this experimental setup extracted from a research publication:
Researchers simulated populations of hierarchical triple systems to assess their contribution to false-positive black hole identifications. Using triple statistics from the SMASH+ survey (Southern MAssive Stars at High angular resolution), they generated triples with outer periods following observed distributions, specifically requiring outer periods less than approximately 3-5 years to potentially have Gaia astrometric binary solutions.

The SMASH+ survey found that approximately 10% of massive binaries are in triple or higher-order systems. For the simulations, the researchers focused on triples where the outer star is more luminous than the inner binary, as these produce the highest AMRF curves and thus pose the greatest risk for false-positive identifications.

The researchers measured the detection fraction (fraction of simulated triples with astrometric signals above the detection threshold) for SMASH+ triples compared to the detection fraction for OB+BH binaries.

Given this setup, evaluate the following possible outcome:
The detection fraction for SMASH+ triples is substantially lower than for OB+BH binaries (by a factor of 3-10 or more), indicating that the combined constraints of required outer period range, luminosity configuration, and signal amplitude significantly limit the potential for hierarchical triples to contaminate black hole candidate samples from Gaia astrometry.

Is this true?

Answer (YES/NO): YES